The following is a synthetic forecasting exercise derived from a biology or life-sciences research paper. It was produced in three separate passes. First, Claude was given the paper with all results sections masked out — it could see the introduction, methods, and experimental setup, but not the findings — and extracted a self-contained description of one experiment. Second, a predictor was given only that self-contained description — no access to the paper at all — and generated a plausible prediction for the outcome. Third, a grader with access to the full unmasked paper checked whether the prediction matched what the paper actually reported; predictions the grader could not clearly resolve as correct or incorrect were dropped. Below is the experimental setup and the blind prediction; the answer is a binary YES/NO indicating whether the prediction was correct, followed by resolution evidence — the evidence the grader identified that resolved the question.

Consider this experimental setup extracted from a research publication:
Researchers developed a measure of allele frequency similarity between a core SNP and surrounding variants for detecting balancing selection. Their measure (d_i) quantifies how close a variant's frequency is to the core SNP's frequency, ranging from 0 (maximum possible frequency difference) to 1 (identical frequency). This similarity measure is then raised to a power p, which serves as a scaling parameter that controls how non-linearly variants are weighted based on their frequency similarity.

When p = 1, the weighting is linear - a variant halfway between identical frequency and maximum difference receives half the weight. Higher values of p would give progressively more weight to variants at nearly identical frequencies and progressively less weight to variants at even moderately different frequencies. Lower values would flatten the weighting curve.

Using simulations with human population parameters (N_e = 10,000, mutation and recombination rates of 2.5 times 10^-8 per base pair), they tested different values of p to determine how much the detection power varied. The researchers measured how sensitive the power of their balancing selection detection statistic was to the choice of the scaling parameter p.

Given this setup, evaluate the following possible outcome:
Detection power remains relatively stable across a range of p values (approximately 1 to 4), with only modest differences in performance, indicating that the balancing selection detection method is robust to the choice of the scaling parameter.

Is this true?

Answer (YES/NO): YES